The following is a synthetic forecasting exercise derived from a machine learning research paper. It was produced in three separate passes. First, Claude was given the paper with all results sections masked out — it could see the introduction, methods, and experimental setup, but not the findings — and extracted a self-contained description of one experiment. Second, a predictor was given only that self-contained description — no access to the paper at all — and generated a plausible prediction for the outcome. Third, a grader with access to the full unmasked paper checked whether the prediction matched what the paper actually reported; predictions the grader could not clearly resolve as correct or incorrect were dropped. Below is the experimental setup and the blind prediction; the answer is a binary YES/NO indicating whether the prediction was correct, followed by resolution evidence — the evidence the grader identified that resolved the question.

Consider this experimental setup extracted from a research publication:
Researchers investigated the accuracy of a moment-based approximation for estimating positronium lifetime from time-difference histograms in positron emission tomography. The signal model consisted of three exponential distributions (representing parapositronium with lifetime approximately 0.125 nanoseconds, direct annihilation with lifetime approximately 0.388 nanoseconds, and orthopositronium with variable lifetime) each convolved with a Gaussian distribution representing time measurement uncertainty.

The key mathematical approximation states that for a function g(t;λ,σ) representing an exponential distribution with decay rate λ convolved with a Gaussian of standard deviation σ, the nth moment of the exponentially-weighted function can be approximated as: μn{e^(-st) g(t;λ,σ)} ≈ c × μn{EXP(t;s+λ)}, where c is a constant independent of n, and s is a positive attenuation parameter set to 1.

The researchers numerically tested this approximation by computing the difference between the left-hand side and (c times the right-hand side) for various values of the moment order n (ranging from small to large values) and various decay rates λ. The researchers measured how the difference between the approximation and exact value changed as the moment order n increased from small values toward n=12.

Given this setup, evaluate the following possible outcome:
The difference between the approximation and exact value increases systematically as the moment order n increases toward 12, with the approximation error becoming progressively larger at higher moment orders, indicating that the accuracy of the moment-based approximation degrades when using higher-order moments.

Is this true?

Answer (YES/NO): NO